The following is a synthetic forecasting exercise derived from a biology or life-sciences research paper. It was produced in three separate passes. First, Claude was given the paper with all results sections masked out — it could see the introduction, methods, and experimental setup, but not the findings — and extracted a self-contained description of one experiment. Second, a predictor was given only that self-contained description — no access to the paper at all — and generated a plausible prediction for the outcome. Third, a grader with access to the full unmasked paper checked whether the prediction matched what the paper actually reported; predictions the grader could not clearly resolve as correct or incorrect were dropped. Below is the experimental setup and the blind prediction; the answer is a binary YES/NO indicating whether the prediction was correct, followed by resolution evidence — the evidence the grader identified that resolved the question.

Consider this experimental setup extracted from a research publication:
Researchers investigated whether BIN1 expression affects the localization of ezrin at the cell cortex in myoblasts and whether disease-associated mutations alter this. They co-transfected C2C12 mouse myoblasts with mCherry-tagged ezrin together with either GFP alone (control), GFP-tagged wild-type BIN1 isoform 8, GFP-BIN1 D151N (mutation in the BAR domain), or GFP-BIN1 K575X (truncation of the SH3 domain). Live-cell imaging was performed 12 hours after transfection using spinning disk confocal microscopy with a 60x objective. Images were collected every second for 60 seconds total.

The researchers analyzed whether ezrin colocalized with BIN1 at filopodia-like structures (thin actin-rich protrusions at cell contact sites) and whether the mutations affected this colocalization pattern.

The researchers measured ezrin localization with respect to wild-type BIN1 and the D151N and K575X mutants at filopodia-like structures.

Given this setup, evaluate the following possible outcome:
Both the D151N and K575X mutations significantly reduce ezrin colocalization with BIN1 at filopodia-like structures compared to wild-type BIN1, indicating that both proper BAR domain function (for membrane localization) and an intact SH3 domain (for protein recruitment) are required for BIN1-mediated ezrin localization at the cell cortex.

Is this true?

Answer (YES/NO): YES